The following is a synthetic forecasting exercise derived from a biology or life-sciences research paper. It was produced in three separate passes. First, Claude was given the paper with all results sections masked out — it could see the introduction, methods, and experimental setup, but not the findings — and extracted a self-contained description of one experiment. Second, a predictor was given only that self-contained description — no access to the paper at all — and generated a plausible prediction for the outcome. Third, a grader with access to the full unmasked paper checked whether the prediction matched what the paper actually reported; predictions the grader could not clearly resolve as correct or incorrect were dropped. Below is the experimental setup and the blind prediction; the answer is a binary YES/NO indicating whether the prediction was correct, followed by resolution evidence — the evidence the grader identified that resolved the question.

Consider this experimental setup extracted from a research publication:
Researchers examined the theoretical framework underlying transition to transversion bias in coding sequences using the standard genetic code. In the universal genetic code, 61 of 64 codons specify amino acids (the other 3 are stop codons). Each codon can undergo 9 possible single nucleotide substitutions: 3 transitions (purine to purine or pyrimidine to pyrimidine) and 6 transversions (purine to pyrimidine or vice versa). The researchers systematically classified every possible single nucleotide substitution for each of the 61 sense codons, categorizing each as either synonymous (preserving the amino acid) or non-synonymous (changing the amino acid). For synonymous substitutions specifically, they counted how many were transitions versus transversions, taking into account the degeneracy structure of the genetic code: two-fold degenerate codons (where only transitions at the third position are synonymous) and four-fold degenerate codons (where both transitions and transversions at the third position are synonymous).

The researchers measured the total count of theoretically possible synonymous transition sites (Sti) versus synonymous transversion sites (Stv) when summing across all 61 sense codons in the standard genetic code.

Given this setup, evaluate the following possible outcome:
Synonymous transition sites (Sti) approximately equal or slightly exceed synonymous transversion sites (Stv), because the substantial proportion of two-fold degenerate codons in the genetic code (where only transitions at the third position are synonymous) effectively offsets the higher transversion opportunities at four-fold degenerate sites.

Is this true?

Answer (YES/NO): NO